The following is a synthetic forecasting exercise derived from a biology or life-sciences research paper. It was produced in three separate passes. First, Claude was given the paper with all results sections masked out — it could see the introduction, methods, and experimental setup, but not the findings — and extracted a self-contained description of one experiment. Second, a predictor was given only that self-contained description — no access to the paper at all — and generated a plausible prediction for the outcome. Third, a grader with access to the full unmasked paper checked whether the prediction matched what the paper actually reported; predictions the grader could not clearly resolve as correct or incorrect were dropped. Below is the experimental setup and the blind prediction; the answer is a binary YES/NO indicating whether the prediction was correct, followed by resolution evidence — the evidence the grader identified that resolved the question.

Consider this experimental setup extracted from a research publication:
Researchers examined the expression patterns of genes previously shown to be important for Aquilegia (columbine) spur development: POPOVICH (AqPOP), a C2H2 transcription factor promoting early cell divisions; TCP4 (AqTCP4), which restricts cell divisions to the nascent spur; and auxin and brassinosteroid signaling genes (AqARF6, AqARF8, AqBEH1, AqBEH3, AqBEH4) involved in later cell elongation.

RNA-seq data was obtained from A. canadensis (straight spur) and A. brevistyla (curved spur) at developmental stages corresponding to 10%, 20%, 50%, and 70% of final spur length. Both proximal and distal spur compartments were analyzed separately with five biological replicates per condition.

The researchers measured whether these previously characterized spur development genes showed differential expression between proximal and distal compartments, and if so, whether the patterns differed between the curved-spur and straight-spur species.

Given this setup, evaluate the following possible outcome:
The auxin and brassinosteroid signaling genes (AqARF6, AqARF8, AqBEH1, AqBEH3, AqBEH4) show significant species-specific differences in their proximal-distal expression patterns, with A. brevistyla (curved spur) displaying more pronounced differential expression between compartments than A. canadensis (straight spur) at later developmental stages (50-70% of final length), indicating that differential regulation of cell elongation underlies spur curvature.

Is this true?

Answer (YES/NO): NO